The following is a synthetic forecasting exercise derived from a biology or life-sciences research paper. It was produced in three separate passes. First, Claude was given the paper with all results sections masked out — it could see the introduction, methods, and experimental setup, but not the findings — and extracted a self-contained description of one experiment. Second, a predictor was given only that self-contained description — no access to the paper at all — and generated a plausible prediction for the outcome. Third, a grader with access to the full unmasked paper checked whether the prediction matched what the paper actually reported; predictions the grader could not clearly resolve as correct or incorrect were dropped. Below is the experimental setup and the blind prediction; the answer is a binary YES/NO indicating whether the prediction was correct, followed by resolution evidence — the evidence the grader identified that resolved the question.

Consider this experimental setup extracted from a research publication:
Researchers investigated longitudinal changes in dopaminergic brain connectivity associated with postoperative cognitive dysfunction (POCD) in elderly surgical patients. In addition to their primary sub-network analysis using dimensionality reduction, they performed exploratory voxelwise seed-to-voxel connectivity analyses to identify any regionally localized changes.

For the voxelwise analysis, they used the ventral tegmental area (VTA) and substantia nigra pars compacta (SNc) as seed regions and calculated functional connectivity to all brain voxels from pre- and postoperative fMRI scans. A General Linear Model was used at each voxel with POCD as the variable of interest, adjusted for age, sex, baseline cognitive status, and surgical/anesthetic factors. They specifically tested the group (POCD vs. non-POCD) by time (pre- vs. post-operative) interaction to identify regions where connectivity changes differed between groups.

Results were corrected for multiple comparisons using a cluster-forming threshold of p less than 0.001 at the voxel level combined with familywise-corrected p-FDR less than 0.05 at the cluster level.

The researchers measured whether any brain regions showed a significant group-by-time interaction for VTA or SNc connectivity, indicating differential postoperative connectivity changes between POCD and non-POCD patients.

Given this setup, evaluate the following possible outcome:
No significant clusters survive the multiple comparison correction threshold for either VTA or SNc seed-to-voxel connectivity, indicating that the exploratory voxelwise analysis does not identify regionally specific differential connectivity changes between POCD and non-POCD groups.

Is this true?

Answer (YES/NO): NO